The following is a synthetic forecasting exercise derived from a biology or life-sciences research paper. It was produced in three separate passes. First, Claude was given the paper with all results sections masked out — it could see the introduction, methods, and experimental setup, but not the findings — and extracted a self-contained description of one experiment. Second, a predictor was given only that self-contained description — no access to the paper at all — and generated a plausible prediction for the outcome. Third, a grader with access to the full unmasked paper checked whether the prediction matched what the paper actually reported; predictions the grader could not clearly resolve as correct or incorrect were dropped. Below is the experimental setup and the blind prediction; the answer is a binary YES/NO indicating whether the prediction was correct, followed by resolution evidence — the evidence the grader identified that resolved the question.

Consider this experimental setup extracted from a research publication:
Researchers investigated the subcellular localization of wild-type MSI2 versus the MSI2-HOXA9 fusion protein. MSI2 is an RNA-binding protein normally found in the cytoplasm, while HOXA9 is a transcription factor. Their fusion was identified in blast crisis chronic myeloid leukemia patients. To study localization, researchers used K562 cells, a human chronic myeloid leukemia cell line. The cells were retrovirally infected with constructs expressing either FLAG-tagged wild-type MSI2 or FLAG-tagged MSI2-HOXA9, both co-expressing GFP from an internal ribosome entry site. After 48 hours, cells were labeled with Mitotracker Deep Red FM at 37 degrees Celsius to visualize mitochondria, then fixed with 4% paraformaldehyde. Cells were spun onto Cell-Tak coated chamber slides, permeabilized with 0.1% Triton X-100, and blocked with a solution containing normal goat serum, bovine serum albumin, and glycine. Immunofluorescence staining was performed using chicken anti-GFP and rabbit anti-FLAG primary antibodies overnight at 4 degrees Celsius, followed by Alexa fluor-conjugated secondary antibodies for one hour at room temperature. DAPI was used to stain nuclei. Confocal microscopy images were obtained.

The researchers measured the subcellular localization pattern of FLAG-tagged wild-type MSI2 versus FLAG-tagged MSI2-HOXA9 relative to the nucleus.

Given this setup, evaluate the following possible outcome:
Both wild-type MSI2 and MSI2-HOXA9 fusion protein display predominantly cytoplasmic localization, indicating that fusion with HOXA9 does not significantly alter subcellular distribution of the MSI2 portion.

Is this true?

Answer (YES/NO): NO